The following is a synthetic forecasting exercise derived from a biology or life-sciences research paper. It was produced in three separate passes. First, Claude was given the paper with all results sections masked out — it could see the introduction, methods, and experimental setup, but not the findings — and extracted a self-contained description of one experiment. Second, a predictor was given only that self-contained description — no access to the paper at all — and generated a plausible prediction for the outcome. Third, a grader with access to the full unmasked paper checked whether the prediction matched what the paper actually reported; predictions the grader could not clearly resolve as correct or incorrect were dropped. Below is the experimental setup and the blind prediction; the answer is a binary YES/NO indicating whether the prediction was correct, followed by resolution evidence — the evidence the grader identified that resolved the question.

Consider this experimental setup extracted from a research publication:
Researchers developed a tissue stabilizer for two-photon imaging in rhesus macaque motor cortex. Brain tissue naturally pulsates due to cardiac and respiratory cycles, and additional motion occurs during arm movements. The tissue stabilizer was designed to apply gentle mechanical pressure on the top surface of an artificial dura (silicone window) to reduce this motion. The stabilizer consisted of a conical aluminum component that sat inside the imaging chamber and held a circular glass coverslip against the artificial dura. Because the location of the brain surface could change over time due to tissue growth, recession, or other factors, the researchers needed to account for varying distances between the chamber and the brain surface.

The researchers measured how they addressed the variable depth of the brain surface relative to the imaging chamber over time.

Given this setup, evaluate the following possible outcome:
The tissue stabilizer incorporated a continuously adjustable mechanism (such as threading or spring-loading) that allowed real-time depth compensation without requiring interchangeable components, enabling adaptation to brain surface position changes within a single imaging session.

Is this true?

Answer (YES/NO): NO